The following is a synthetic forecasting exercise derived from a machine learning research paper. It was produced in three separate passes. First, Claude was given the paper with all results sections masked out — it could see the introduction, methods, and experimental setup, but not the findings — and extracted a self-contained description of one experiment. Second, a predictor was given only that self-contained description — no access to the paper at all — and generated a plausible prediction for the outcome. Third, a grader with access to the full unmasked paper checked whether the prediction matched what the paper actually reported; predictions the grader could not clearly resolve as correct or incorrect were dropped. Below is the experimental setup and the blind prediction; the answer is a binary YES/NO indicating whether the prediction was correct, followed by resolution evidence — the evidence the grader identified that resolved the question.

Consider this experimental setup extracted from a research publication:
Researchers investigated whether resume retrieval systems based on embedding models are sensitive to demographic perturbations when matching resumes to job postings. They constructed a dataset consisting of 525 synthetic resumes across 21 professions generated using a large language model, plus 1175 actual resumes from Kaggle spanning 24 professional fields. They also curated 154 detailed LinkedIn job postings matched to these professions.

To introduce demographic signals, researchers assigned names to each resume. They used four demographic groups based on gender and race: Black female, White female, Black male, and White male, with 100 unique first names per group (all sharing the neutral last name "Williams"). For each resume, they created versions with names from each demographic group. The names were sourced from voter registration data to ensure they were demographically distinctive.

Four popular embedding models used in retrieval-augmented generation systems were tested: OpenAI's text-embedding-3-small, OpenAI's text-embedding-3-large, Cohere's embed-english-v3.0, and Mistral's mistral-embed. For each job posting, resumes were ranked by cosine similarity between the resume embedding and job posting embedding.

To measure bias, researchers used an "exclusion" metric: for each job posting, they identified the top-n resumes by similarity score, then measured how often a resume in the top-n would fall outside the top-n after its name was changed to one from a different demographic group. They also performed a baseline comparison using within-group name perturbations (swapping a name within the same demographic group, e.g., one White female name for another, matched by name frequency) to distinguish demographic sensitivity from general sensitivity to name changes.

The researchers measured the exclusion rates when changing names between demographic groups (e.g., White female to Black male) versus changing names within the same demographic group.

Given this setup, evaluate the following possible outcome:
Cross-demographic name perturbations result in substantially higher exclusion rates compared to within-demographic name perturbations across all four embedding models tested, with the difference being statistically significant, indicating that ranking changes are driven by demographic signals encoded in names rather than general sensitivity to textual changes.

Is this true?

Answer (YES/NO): NO